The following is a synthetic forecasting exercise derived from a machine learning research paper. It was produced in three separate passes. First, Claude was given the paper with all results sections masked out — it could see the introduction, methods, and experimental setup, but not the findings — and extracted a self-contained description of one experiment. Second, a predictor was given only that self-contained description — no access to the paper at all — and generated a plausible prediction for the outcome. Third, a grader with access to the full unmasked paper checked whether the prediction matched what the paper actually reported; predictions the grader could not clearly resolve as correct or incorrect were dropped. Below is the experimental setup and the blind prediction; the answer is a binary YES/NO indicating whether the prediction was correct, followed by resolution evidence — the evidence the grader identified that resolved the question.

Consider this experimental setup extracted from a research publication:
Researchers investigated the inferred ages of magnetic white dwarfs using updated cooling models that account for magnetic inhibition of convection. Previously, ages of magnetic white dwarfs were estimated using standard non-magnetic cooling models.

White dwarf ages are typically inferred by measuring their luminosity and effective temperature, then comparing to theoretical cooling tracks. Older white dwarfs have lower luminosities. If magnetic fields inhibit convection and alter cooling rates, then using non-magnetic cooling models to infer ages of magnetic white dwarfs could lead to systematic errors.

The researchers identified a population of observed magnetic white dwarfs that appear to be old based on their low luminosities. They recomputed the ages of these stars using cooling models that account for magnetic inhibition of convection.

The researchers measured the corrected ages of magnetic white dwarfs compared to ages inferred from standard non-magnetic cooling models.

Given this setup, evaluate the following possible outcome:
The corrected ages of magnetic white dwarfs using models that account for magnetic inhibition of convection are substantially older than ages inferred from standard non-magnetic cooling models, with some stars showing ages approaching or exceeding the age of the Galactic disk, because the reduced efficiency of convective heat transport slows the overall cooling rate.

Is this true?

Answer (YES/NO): NO